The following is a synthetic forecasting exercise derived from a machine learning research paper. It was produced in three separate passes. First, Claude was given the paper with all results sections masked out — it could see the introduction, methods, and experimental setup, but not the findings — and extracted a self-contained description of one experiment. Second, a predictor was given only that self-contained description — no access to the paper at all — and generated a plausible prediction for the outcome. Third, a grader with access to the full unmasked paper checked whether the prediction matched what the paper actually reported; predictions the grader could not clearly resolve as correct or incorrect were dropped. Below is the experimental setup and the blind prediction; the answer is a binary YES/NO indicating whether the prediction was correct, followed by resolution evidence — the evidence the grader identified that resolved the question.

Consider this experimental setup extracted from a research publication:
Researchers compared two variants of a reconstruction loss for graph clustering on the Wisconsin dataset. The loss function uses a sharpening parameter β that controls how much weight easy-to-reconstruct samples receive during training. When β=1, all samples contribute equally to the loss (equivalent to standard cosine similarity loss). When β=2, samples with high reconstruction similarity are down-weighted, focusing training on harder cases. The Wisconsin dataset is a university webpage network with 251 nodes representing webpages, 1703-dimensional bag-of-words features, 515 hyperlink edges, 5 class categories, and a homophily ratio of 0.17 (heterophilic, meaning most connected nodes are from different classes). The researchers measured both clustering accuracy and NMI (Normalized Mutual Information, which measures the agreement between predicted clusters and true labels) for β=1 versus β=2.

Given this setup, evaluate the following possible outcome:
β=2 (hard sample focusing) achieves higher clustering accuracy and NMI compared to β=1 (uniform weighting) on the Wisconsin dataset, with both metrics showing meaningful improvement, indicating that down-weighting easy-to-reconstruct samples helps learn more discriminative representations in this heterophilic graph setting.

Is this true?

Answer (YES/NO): NO